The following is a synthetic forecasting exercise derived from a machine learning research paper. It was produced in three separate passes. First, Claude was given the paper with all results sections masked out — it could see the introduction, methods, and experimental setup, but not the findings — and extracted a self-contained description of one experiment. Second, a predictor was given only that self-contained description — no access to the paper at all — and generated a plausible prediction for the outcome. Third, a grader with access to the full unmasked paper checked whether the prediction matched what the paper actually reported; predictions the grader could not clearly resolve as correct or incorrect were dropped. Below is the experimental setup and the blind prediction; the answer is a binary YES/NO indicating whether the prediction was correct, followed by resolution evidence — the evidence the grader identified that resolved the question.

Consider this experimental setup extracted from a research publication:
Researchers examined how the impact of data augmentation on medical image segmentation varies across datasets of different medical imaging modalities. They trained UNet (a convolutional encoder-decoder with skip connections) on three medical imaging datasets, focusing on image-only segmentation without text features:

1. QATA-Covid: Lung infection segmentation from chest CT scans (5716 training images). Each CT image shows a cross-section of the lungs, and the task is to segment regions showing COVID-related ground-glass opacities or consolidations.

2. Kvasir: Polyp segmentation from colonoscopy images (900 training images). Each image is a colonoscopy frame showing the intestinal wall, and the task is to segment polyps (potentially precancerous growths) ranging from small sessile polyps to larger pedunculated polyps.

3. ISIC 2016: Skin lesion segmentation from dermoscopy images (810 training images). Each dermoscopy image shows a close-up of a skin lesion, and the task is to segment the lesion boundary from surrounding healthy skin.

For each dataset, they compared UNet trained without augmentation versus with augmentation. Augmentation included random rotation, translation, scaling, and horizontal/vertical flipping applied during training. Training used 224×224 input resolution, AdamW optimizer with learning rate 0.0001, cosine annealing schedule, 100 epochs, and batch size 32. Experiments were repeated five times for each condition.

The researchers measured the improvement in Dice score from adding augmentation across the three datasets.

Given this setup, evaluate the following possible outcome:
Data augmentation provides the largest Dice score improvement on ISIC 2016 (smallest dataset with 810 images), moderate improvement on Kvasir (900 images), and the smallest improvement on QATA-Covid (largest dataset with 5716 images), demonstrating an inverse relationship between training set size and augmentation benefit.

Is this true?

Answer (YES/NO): NO